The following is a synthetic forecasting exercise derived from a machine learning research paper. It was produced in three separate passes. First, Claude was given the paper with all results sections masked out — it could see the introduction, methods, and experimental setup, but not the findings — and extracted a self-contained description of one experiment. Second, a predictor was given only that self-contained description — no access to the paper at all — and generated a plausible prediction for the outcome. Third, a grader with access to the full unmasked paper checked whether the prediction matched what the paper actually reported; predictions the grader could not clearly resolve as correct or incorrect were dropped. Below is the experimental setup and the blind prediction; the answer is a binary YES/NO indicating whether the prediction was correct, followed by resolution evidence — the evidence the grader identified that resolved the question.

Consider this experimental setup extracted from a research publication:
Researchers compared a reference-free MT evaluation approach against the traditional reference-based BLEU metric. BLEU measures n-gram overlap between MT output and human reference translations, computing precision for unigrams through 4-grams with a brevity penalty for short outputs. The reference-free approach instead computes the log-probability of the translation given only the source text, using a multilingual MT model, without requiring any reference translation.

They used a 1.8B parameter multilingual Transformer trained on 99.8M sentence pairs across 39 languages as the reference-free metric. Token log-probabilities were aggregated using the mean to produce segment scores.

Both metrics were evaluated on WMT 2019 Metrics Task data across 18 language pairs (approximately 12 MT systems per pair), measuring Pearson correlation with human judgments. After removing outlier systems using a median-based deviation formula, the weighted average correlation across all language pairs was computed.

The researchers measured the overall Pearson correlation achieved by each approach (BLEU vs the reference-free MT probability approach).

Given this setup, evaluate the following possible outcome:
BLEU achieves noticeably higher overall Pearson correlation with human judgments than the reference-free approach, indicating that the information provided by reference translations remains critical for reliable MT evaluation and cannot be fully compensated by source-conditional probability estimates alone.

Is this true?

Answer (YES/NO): NO